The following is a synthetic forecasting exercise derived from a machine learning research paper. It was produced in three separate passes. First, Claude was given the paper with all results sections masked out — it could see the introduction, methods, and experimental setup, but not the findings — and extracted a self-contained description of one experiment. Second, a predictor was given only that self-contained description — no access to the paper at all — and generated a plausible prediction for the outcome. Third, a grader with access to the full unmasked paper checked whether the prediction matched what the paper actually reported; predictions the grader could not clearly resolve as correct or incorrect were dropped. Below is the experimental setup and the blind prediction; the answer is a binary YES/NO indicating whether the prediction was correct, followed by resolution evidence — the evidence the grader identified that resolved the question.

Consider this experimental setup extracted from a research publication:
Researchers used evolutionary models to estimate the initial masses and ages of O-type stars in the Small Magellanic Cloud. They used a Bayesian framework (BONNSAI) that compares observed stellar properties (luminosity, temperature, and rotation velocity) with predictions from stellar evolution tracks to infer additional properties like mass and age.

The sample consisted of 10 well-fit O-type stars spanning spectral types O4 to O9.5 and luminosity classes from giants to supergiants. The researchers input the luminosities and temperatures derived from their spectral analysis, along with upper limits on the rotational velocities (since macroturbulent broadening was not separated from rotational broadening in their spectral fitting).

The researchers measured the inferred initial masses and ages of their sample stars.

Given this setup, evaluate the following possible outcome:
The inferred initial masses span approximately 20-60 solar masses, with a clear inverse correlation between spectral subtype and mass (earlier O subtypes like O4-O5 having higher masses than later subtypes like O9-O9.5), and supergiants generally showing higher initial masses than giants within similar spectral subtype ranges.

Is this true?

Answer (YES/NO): NO